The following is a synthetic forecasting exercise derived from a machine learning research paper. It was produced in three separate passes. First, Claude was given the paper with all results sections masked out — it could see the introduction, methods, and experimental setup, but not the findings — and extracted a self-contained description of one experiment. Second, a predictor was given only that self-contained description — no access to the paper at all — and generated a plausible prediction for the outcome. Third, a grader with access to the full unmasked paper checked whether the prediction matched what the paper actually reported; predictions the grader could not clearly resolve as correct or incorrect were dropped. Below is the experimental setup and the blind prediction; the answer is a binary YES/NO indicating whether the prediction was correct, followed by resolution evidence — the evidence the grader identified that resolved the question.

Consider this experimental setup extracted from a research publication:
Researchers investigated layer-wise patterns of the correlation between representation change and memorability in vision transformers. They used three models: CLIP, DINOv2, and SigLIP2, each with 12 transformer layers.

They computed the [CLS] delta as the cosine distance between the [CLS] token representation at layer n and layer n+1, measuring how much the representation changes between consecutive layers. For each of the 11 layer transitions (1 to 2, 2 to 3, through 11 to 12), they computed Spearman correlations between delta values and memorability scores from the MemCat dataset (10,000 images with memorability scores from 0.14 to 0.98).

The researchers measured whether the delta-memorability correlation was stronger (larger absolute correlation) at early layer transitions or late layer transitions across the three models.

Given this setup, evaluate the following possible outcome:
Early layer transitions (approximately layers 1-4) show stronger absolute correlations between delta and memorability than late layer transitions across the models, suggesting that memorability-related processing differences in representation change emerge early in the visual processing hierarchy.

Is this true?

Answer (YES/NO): NO